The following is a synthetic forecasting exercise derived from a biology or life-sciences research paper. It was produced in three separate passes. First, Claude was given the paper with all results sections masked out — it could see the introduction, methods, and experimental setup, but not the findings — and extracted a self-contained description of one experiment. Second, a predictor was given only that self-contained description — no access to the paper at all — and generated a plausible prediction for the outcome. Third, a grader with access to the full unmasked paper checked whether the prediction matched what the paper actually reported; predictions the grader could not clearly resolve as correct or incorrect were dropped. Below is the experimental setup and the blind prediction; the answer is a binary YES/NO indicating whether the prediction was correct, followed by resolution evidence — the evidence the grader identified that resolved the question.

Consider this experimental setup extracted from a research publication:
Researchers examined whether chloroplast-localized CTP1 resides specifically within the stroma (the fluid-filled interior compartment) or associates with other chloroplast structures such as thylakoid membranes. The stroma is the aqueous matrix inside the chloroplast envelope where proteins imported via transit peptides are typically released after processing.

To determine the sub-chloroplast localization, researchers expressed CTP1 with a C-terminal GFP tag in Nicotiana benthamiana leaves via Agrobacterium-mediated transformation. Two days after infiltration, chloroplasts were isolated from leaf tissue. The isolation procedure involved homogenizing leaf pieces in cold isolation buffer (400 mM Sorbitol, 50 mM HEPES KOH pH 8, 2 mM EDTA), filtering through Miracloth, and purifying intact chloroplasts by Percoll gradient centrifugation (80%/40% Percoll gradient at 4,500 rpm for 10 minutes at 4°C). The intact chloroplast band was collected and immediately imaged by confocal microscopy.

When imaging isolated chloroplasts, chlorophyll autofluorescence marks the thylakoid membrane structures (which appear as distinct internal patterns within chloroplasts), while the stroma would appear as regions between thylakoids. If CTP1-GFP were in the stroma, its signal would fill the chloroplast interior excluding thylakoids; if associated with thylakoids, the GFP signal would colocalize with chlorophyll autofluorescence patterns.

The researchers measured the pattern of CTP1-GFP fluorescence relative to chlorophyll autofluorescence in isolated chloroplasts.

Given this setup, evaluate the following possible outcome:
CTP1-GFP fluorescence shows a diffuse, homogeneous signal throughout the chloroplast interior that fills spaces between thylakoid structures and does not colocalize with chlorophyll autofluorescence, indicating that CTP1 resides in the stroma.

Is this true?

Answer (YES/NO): YES